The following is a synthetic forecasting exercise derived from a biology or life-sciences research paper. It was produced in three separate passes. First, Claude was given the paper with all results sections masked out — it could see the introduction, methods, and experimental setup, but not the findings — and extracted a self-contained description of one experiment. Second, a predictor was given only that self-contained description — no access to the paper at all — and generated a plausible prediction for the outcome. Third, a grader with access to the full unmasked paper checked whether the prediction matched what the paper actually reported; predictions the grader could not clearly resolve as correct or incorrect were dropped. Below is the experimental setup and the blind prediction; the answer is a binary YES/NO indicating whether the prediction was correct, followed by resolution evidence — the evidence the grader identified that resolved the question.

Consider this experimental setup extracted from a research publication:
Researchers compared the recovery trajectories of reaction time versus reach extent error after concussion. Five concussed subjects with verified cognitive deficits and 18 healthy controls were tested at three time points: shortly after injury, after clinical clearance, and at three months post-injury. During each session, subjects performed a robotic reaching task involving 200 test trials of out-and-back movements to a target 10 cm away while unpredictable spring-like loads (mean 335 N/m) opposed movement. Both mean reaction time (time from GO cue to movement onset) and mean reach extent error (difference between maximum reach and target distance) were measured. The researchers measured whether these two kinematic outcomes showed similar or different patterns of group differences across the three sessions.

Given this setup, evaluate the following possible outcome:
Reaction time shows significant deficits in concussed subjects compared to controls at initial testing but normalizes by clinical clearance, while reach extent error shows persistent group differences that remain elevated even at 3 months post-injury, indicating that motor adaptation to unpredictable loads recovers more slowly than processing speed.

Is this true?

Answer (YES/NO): NO